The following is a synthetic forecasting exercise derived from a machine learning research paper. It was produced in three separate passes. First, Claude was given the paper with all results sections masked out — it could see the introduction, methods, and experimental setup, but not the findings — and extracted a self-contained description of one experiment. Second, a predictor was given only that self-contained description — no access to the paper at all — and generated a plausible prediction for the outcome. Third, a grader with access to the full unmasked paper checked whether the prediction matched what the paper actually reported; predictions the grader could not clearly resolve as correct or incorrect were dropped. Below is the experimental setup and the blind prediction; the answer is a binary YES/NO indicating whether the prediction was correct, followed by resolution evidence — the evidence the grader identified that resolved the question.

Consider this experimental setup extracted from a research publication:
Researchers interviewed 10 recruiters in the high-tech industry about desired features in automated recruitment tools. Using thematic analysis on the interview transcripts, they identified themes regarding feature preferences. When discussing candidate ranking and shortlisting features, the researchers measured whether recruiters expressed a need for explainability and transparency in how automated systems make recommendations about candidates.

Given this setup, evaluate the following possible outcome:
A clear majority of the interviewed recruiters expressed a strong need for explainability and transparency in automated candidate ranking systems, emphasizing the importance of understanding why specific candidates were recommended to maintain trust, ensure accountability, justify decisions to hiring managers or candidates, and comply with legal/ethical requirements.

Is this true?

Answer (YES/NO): NO